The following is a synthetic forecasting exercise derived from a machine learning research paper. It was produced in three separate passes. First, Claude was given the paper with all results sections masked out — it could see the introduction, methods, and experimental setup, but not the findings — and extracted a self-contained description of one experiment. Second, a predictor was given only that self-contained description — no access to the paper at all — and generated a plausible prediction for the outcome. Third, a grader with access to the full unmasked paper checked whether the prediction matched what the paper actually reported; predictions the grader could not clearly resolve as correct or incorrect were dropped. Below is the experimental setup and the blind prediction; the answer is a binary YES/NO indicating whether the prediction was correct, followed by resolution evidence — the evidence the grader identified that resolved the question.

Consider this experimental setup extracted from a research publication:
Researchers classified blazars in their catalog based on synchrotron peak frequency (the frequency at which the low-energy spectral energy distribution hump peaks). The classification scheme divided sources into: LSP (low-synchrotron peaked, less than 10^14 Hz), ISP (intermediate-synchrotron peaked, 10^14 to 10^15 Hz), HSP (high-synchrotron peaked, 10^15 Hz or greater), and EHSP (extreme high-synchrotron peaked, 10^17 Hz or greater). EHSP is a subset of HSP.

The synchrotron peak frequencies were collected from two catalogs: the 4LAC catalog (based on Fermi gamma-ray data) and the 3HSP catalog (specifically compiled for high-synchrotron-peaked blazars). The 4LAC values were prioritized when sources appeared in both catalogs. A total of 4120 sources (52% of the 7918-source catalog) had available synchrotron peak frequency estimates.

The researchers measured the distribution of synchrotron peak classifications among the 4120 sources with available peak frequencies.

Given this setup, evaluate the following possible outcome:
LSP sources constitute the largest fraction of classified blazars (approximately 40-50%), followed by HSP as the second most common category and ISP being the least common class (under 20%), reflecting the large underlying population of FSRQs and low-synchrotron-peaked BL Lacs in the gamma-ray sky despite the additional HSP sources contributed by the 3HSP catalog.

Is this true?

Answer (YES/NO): YES